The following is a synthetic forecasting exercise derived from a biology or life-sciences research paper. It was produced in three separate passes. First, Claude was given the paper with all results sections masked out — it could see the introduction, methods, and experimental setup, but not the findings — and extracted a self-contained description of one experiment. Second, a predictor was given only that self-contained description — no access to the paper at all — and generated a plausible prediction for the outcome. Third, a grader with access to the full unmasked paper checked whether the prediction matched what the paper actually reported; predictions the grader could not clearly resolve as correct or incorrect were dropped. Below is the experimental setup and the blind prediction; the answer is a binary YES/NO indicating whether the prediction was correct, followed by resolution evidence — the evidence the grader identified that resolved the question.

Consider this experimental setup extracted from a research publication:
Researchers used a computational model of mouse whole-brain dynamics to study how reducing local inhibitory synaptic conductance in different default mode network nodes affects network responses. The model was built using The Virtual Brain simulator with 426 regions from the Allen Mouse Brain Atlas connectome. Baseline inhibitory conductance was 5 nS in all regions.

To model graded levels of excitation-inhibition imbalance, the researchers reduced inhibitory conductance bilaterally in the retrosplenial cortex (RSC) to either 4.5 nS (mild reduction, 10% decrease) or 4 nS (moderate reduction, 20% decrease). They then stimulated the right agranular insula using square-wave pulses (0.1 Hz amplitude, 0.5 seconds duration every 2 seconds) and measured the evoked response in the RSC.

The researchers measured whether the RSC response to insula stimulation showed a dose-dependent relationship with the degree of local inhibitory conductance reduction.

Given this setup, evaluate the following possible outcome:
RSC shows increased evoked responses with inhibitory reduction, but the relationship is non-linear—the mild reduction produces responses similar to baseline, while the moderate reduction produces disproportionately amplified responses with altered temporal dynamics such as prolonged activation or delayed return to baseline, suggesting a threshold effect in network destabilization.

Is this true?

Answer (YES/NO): NO